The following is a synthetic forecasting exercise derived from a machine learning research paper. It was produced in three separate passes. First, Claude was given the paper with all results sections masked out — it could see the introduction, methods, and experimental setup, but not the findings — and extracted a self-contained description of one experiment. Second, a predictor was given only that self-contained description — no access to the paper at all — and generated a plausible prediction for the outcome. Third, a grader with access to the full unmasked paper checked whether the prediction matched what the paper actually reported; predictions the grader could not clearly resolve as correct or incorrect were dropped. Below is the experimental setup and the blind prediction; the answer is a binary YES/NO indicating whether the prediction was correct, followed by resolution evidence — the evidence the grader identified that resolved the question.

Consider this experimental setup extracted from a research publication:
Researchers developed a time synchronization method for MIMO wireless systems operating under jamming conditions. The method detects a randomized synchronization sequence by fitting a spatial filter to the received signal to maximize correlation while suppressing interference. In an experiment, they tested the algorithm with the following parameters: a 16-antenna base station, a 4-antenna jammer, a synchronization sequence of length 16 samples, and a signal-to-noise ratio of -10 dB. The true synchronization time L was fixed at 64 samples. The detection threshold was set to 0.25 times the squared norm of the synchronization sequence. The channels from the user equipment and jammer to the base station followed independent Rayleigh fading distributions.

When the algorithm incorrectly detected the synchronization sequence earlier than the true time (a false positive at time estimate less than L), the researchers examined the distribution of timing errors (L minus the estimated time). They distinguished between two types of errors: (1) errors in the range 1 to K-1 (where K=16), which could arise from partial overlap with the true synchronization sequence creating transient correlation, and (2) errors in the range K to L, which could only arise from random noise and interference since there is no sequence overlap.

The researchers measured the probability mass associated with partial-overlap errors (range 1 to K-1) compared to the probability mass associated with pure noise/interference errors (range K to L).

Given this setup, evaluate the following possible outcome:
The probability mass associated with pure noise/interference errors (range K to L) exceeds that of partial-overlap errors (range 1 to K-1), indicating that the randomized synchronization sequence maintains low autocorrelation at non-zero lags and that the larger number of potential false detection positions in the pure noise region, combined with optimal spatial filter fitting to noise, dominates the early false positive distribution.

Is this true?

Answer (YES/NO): YES